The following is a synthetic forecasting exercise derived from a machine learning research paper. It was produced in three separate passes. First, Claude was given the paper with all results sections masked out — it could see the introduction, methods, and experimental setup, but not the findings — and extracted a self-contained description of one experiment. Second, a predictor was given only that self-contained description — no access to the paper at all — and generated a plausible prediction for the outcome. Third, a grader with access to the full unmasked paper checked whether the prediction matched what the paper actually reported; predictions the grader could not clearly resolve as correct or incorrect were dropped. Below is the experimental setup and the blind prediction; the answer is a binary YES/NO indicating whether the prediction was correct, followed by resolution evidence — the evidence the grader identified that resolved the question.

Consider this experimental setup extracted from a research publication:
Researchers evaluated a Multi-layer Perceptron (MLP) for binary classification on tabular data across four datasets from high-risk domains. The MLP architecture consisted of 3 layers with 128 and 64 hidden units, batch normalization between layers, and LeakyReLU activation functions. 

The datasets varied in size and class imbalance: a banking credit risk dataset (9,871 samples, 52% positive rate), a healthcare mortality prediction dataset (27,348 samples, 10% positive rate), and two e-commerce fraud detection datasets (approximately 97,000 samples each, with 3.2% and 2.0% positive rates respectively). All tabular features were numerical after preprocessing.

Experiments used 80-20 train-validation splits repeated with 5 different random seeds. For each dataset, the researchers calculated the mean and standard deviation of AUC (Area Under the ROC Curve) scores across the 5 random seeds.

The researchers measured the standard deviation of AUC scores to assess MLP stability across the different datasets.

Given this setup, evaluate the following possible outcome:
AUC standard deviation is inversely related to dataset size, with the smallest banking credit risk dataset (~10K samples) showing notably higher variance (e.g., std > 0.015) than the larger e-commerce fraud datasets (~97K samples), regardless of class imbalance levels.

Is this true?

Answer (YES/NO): NO